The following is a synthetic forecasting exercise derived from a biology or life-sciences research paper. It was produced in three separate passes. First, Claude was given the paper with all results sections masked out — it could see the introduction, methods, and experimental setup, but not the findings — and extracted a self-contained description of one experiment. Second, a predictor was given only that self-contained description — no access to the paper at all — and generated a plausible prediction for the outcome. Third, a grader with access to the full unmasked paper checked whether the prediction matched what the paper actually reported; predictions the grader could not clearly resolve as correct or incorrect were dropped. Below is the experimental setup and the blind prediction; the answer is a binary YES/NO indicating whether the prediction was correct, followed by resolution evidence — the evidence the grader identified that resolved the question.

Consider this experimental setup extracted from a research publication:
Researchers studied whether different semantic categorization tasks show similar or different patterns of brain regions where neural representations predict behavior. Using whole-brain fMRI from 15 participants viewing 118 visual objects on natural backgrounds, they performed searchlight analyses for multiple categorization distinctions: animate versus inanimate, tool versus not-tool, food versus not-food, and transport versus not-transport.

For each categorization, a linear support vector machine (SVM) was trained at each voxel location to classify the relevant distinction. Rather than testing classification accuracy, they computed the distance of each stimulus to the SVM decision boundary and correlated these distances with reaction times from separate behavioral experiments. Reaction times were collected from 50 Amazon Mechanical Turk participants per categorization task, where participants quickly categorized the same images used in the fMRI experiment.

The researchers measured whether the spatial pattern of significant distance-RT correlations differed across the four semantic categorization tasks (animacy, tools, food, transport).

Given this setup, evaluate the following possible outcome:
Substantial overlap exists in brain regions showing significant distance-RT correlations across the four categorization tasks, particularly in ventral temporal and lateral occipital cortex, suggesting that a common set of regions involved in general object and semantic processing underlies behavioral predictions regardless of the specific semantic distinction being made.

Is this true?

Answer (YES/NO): NO